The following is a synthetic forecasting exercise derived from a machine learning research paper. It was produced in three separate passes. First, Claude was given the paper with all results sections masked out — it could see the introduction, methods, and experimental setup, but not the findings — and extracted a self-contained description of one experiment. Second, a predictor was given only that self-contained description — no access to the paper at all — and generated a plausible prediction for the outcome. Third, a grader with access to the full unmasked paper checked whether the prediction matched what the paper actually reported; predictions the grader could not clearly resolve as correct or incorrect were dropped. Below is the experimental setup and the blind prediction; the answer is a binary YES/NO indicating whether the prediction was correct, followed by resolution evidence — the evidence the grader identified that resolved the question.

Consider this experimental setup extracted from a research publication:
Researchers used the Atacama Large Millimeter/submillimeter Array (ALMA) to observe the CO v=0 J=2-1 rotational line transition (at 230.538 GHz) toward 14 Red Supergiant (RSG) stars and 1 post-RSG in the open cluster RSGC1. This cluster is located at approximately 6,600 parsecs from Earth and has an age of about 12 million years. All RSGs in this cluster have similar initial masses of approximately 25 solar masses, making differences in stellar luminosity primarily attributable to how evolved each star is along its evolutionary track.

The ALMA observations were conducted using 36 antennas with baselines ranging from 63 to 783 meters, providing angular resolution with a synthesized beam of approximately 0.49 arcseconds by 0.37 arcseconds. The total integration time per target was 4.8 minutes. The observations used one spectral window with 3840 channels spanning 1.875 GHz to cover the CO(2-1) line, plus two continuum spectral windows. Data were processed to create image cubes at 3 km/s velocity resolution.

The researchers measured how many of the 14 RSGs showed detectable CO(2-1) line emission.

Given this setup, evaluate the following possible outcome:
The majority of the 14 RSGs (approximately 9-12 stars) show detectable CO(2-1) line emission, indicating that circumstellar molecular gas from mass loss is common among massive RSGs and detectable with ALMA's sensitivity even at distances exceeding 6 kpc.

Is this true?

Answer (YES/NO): NO